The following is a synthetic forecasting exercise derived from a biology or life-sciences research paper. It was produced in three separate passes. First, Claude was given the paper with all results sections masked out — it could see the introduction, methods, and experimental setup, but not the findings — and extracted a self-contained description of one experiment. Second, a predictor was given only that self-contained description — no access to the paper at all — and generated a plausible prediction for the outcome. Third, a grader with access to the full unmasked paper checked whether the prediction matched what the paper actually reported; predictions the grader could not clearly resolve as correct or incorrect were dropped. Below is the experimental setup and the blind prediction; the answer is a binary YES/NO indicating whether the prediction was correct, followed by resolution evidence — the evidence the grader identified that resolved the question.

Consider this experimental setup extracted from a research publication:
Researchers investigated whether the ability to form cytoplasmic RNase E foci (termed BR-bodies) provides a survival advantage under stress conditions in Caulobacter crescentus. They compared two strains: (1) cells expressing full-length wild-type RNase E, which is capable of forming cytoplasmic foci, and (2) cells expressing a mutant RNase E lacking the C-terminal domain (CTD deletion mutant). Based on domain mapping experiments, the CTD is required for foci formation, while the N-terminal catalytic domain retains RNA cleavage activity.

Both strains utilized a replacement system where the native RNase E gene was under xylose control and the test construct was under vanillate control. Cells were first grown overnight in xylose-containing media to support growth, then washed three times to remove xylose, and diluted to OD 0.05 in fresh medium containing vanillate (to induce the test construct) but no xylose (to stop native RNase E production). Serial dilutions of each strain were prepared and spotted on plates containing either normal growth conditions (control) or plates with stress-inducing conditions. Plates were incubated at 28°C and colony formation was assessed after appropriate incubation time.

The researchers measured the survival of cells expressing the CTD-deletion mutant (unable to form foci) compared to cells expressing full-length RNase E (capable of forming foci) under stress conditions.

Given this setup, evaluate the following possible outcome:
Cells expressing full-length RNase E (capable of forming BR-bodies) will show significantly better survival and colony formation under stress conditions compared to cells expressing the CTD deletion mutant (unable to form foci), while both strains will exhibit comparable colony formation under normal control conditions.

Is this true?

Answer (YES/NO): YES